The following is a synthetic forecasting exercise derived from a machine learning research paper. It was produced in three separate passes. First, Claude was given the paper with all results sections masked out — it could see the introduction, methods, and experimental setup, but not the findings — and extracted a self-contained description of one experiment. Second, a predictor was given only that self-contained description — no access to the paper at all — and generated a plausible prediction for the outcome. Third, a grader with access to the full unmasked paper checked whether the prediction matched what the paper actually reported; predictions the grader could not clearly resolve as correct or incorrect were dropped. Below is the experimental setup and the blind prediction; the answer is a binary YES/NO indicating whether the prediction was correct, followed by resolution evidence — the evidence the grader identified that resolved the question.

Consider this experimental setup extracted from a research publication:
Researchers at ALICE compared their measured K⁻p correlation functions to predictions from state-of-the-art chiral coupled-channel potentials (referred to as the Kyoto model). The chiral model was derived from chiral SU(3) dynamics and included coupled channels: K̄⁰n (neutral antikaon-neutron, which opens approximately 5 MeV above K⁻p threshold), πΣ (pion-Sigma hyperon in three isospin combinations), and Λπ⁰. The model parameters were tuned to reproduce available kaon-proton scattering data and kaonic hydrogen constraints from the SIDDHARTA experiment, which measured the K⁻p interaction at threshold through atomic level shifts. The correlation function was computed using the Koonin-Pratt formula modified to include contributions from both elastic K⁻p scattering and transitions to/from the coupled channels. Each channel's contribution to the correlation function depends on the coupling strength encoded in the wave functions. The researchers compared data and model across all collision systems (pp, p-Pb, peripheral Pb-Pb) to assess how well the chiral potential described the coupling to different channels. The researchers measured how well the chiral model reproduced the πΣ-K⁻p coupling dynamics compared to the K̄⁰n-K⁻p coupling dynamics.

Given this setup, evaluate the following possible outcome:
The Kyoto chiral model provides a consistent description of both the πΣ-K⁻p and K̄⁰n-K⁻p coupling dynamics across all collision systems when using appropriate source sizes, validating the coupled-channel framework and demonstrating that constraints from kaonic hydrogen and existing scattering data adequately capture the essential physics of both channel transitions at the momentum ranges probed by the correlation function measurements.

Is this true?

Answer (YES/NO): NO